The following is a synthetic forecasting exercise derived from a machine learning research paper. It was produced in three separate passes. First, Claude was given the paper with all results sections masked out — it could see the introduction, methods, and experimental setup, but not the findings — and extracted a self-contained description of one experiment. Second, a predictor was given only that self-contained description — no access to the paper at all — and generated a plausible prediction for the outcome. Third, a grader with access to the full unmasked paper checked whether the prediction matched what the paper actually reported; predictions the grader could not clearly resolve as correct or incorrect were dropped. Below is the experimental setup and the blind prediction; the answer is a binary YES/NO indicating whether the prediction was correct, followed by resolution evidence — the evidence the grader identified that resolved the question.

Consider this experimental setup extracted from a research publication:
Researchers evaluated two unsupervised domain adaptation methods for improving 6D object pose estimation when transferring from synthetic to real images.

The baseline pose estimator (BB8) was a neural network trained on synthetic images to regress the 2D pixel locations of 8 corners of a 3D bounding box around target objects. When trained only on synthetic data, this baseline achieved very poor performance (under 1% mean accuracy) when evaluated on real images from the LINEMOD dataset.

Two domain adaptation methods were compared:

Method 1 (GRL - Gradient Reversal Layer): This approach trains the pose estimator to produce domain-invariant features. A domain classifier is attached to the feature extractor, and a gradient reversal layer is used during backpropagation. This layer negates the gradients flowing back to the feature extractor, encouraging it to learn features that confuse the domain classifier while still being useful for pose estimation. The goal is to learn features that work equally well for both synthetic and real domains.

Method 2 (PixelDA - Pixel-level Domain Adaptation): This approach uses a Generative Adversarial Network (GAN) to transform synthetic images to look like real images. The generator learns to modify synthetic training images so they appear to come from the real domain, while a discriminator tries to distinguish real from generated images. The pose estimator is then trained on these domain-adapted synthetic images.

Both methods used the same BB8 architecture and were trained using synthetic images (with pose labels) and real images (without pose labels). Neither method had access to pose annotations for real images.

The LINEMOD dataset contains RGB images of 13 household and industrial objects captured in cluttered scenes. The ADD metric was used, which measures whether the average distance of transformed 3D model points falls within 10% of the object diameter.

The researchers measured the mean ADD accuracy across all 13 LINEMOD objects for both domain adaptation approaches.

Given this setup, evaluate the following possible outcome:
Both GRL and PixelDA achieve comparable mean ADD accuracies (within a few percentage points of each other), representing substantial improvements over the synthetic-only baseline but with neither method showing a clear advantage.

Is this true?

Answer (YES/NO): NO